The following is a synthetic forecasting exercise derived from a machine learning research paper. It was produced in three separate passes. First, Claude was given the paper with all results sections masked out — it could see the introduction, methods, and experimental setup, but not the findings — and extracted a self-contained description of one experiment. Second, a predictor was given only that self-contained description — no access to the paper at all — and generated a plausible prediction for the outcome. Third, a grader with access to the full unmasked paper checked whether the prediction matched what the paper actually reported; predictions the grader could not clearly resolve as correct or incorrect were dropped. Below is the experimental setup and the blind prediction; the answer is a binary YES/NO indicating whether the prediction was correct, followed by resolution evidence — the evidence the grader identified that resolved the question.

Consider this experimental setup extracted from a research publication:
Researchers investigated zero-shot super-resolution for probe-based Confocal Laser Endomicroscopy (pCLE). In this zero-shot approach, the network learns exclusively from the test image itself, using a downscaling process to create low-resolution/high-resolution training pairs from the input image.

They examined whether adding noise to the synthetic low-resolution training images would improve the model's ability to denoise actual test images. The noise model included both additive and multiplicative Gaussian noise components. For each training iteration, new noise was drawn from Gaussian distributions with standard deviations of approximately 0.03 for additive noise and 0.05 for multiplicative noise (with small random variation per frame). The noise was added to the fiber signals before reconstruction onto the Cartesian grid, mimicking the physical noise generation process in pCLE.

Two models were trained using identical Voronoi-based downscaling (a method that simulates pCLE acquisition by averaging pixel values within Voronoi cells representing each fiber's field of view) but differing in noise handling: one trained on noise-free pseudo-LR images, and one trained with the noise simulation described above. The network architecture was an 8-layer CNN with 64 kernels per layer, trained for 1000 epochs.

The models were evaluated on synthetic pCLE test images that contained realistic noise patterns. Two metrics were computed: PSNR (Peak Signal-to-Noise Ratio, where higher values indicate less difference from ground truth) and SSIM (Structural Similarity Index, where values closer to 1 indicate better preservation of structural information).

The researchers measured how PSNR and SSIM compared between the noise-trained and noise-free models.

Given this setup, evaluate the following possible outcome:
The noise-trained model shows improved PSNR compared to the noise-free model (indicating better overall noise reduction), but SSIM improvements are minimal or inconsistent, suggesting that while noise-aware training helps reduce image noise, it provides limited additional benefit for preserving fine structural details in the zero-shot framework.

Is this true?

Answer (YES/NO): NO